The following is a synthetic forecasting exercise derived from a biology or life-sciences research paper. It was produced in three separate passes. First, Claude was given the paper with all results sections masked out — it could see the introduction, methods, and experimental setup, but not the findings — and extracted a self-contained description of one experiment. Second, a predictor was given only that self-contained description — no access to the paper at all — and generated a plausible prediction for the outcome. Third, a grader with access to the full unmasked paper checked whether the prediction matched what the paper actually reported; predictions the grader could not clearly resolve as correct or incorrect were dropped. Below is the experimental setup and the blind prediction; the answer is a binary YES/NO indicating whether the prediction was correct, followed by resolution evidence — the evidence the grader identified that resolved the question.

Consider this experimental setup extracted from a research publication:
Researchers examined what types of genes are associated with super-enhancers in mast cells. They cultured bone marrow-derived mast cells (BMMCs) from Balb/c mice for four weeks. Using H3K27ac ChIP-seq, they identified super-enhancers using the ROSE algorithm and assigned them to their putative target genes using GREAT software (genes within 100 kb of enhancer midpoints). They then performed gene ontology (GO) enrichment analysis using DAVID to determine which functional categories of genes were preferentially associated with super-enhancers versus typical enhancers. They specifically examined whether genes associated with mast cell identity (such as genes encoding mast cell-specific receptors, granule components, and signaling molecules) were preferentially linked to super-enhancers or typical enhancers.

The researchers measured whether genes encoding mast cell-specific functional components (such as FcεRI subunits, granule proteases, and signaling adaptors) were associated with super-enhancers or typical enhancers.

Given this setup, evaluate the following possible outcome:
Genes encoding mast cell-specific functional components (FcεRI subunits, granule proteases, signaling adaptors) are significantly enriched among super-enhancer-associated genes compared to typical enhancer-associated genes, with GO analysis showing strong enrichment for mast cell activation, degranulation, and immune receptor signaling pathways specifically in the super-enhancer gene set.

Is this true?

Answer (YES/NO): NO